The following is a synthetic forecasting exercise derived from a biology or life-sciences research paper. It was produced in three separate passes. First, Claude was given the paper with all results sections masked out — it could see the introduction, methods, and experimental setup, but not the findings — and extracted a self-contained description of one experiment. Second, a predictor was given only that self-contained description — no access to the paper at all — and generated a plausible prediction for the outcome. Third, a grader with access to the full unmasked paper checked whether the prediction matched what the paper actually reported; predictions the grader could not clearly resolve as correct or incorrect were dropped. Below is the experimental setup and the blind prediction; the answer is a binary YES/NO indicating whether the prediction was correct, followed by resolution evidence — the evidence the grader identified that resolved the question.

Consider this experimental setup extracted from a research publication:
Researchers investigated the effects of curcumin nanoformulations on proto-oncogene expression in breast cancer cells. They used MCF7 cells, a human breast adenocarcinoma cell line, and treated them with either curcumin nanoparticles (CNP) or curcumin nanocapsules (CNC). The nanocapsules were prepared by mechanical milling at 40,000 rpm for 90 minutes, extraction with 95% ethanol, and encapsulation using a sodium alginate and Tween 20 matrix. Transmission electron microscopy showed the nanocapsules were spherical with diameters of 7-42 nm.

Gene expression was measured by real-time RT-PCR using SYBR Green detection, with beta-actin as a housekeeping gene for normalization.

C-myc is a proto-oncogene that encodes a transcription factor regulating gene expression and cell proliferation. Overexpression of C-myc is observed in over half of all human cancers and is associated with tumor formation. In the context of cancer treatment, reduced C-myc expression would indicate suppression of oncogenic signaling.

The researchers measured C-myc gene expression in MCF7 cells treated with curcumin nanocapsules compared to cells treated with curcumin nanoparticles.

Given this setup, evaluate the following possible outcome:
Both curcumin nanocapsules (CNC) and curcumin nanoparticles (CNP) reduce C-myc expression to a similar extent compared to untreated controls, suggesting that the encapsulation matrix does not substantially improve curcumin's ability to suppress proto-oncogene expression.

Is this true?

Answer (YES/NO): NO